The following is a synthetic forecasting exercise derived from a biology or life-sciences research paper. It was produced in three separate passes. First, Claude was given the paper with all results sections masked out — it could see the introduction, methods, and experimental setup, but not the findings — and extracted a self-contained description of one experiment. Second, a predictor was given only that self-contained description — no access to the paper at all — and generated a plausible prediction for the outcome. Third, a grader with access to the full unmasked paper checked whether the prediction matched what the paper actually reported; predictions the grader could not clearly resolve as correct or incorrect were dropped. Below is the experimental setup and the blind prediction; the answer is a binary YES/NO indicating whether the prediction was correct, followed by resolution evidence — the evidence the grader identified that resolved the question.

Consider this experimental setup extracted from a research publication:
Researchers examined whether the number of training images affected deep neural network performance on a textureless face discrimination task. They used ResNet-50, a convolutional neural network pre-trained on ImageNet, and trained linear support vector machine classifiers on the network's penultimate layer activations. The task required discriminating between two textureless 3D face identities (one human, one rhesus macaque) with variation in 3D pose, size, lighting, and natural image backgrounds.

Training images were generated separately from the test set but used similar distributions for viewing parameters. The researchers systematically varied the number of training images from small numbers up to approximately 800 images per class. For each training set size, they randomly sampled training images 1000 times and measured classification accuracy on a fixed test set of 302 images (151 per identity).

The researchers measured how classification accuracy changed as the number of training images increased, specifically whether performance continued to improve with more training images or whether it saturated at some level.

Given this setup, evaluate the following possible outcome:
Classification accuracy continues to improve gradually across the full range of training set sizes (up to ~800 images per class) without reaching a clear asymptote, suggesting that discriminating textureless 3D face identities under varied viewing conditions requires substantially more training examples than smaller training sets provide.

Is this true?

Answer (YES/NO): NO